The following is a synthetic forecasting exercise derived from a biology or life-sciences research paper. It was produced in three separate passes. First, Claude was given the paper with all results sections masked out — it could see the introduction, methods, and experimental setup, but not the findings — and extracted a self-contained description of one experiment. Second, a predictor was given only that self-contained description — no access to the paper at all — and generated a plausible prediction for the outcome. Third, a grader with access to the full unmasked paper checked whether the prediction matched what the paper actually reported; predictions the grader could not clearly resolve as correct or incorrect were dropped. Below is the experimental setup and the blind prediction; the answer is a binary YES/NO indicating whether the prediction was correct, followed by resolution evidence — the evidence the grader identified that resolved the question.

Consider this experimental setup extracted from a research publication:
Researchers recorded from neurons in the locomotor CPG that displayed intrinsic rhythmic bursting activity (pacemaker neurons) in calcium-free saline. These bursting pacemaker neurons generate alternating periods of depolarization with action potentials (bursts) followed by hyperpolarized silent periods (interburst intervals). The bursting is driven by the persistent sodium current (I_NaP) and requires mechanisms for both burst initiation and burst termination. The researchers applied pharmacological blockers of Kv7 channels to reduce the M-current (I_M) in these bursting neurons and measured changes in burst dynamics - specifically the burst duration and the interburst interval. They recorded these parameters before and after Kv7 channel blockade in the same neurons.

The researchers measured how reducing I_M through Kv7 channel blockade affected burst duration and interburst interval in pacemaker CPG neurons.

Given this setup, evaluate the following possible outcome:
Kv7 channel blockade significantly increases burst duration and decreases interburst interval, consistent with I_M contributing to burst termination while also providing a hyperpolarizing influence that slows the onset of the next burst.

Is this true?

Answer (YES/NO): NO